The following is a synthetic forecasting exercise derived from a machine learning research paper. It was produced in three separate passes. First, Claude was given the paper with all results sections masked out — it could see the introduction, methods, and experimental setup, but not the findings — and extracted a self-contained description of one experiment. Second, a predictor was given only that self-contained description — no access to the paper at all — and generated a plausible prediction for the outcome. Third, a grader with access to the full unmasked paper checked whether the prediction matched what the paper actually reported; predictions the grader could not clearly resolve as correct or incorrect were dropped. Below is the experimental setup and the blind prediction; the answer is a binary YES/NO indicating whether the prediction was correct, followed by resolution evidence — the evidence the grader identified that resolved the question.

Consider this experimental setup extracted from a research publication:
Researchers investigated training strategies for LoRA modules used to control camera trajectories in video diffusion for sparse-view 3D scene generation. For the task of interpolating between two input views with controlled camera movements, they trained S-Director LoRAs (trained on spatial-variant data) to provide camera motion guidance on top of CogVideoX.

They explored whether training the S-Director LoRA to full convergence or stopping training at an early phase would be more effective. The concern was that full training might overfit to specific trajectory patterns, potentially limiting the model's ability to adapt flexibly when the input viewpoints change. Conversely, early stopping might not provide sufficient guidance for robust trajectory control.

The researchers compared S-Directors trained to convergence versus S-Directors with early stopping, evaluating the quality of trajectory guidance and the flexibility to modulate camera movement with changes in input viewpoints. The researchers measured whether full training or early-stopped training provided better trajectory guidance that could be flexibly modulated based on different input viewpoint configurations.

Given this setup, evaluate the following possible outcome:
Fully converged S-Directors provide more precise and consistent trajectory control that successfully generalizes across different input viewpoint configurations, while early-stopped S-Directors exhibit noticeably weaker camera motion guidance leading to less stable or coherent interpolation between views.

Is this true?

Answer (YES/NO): NO